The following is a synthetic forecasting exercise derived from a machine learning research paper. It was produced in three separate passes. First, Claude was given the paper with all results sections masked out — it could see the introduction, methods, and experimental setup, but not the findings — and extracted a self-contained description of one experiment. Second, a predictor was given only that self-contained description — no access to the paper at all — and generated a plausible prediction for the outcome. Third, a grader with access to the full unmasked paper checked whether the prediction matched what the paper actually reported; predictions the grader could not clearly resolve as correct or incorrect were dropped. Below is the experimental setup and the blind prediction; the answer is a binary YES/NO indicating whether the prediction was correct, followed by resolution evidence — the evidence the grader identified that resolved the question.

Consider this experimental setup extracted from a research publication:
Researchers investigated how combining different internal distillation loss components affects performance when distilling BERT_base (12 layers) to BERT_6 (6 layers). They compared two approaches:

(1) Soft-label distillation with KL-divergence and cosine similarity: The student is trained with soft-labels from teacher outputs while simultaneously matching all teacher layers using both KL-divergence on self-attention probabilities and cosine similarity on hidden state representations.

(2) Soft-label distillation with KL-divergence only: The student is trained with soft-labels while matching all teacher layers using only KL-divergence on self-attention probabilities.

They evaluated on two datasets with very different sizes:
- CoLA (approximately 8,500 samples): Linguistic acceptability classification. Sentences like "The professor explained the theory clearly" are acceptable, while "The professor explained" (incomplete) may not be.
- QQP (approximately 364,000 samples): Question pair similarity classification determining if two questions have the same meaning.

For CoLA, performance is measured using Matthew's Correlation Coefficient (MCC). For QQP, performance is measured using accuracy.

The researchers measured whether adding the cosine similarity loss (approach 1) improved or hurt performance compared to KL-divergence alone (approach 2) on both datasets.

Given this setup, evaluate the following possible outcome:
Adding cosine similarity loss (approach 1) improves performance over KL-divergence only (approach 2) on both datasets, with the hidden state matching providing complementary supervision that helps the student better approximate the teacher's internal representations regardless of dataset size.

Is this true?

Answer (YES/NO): NO